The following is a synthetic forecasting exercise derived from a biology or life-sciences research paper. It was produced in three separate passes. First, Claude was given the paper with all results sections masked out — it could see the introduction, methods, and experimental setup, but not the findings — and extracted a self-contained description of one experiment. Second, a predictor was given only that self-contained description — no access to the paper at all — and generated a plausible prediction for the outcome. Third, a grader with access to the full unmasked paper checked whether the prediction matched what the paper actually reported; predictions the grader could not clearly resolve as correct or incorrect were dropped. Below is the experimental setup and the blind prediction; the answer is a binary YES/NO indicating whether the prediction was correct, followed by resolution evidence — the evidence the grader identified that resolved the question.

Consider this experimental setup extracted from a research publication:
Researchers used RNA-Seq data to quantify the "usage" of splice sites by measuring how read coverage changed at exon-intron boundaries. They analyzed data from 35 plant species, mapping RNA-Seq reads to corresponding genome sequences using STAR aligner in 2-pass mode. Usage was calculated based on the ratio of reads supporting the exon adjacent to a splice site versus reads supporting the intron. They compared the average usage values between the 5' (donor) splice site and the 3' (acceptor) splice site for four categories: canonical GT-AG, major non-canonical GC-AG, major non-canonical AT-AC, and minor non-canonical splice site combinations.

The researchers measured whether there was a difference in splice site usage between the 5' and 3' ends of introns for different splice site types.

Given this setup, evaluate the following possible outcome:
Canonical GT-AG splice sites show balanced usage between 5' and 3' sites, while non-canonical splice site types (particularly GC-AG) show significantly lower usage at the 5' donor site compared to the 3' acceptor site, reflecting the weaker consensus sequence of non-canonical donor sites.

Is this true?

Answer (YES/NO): NO